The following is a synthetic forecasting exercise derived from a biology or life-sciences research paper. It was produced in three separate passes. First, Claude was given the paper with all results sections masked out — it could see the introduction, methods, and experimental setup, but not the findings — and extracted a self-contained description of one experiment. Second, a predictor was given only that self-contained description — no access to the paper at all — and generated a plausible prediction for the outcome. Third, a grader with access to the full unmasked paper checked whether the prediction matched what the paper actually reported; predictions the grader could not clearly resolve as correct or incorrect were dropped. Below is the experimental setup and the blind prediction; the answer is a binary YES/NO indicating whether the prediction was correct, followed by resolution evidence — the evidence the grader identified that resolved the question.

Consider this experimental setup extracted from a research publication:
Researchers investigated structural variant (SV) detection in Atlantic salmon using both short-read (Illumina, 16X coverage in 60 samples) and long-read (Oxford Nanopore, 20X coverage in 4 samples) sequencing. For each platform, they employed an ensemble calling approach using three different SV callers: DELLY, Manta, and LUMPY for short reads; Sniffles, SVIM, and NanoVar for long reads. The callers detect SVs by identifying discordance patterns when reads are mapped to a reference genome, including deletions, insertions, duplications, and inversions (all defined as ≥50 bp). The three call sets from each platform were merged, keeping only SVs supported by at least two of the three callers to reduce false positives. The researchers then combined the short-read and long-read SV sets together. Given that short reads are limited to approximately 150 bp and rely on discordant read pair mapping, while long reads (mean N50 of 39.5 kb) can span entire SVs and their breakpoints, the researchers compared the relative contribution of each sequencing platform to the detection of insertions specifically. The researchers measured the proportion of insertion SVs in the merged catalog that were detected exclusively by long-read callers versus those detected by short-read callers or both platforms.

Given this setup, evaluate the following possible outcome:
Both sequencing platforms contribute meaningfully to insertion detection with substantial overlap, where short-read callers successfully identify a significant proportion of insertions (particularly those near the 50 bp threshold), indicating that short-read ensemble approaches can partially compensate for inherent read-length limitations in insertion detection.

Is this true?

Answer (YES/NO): NO